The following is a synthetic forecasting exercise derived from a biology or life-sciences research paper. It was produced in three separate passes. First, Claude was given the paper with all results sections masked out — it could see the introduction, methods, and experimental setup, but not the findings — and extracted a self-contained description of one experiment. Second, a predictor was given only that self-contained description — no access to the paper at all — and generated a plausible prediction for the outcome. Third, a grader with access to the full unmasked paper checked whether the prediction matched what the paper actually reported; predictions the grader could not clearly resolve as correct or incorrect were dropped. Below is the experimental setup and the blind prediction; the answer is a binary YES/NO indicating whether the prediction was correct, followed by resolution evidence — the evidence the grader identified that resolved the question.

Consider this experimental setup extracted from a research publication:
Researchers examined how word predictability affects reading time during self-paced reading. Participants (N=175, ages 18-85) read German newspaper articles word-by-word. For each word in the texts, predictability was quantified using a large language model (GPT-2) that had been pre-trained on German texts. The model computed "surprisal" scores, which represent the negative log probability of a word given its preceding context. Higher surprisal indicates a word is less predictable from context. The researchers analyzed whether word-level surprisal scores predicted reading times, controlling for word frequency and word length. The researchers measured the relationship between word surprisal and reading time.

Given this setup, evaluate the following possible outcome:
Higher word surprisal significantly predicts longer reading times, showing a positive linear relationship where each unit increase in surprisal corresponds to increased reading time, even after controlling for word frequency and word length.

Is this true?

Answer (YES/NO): YES